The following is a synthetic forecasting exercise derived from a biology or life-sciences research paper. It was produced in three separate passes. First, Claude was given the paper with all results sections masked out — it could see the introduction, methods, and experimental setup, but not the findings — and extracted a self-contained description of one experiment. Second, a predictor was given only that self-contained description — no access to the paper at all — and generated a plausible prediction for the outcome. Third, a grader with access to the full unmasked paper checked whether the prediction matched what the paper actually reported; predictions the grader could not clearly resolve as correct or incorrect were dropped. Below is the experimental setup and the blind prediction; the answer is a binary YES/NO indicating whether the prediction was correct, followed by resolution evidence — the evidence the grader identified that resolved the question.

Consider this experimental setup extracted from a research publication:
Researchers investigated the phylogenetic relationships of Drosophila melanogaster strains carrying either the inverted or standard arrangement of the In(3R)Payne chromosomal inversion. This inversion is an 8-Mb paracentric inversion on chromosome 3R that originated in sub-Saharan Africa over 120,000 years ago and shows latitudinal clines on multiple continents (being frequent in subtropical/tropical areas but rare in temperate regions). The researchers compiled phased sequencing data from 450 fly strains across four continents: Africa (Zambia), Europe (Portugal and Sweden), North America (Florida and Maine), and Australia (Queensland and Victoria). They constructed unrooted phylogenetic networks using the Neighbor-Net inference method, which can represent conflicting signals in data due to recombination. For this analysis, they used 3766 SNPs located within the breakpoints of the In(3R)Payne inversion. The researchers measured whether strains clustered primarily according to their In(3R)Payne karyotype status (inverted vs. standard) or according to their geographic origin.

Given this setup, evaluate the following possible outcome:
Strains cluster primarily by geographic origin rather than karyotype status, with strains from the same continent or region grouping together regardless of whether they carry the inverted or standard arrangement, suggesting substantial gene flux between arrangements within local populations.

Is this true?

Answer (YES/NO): NO